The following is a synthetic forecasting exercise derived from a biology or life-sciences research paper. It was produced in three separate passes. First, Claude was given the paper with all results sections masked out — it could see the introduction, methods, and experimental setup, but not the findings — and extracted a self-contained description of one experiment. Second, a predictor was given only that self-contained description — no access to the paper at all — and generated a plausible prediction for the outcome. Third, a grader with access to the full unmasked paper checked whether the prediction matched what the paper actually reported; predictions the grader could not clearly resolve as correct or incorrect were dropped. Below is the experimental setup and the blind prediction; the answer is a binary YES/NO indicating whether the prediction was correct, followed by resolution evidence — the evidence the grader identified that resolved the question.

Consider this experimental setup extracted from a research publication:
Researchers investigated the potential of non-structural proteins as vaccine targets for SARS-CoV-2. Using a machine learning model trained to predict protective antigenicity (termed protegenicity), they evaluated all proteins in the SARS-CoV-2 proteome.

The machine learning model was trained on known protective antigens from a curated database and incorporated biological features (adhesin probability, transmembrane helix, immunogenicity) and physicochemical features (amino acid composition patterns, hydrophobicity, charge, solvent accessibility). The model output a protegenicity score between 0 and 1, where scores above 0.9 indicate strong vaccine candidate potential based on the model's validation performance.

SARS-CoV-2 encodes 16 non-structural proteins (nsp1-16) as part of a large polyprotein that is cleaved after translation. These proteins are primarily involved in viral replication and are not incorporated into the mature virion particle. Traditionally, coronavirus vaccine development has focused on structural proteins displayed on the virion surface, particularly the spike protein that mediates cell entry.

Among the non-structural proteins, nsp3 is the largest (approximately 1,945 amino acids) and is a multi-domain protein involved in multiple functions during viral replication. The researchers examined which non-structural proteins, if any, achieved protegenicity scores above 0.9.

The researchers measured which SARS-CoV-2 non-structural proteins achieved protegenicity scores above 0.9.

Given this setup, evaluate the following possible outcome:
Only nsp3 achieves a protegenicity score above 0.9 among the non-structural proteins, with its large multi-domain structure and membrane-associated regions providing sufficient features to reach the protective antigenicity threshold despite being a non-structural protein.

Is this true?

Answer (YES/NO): NO